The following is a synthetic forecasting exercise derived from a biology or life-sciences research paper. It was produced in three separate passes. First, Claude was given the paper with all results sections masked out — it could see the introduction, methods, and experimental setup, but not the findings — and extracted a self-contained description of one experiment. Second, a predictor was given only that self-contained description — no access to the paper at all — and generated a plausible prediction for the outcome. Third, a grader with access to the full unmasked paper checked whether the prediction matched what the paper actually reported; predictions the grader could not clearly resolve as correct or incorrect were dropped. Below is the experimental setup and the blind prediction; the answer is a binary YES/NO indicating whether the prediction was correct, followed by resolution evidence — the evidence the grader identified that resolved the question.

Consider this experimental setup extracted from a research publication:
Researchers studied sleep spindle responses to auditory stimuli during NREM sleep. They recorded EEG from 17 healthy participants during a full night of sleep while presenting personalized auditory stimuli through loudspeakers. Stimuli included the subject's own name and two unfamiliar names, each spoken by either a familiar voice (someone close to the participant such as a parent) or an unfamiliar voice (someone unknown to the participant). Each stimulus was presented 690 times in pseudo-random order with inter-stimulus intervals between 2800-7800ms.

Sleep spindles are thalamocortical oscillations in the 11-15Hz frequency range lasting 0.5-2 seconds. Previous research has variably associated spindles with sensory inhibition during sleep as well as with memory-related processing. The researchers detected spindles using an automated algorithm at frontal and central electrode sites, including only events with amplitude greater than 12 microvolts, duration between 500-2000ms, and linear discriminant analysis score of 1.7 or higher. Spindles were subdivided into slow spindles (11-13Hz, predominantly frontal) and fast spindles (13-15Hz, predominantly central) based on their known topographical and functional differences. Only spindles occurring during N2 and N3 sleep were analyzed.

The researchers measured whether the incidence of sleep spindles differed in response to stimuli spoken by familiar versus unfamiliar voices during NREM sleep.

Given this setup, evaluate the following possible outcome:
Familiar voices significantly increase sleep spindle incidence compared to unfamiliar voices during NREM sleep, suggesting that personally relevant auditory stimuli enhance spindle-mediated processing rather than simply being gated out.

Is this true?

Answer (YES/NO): NO